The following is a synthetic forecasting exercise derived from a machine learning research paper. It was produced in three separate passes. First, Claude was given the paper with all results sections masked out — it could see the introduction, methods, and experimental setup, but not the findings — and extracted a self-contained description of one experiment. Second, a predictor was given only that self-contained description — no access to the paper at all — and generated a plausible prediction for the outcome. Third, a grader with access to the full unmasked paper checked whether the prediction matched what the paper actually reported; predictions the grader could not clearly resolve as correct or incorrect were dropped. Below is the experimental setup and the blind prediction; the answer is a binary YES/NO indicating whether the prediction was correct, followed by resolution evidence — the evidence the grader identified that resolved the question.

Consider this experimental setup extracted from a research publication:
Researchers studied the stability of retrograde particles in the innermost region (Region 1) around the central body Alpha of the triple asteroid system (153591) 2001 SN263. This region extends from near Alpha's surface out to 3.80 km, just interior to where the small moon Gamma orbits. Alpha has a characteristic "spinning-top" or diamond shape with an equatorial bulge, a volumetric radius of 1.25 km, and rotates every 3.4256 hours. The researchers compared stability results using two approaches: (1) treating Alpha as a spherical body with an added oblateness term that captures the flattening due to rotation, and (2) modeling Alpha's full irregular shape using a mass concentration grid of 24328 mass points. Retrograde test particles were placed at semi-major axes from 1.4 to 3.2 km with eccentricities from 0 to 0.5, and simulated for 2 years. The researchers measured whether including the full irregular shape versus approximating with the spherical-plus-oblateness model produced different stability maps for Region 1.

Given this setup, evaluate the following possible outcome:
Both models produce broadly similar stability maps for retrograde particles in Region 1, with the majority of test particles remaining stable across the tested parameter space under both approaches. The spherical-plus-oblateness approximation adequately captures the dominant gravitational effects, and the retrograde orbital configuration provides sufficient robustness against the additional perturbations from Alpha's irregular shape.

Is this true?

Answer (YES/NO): NO